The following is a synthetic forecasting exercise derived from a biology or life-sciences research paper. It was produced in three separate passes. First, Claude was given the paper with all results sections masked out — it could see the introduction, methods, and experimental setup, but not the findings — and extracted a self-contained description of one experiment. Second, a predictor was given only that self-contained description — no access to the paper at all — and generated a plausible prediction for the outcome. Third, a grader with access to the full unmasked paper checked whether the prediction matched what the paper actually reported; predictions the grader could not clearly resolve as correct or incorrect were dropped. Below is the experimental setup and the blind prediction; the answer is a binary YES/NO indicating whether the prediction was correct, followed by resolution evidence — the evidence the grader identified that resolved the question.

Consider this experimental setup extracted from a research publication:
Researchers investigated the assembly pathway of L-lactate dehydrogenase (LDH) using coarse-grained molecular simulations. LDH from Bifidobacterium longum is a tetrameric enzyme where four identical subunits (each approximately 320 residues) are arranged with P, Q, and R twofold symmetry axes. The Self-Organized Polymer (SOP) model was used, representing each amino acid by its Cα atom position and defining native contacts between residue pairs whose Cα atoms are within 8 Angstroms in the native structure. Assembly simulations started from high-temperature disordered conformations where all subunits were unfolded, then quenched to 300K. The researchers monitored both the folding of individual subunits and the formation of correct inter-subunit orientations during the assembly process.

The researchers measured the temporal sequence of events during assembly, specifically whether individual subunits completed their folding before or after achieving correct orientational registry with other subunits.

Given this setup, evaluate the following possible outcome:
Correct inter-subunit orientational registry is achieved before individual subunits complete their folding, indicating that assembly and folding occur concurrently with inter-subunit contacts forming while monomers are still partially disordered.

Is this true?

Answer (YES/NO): NO